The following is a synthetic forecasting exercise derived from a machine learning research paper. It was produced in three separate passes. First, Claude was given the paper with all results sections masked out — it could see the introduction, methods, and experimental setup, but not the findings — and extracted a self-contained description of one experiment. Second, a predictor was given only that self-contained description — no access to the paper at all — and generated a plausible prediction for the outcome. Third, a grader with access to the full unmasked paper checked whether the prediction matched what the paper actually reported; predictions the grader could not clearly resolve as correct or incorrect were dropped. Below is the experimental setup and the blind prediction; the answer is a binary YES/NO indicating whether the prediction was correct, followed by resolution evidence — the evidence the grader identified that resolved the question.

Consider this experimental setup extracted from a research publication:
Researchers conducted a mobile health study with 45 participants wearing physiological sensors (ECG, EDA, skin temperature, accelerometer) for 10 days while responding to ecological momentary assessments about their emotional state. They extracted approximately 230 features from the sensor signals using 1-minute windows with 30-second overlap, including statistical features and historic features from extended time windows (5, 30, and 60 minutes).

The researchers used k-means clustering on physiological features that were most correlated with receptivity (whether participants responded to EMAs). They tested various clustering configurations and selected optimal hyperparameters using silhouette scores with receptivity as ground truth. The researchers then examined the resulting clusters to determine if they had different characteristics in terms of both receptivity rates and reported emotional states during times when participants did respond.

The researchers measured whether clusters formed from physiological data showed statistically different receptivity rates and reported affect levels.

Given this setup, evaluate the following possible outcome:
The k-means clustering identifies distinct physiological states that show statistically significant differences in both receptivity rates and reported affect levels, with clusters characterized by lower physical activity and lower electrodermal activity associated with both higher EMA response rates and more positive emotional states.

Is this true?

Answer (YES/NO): NO